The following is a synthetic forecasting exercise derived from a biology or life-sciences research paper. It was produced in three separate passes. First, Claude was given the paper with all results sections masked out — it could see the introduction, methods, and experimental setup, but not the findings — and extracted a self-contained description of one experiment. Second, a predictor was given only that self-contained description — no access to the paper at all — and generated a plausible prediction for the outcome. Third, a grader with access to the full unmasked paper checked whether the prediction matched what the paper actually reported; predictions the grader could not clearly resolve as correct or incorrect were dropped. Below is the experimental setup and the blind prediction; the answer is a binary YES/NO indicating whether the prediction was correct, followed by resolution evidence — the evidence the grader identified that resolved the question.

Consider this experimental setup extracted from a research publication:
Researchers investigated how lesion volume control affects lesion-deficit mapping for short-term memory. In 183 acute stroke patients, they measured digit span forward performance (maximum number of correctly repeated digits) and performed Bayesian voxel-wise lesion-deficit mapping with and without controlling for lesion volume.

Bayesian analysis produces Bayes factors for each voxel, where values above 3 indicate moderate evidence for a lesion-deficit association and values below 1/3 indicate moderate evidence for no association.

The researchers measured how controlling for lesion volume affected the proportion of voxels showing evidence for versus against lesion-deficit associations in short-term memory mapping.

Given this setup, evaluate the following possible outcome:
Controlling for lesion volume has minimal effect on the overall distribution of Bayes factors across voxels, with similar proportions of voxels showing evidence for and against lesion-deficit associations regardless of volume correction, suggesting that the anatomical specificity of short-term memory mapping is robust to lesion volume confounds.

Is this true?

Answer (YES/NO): NO